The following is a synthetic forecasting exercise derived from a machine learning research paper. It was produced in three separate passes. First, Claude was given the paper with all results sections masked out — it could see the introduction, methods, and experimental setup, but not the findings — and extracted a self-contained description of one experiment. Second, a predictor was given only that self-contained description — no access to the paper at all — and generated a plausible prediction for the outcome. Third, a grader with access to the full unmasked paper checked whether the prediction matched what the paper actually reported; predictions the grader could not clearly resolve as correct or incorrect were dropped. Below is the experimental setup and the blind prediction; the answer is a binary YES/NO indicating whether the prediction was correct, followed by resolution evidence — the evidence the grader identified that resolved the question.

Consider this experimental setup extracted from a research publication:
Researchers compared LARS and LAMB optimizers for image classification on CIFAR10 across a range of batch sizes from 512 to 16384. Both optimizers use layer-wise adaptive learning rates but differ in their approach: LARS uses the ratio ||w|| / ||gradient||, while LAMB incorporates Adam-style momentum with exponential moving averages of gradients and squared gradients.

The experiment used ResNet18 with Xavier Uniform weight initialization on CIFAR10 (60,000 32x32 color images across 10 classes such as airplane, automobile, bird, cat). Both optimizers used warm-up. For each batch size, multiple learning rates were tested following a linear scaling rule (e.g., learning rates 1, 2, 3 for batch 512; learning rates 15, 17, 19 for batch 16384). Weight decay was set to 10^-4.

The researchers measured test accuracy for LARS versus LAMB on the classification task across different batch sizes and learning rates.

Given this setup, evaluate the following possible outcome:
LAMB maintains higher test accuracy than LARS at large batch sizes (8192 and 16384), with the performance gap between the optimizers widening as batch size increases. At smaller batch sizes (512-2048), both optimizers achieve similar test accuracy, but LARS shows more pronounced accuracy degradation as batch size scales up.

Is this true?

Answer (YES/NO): NO